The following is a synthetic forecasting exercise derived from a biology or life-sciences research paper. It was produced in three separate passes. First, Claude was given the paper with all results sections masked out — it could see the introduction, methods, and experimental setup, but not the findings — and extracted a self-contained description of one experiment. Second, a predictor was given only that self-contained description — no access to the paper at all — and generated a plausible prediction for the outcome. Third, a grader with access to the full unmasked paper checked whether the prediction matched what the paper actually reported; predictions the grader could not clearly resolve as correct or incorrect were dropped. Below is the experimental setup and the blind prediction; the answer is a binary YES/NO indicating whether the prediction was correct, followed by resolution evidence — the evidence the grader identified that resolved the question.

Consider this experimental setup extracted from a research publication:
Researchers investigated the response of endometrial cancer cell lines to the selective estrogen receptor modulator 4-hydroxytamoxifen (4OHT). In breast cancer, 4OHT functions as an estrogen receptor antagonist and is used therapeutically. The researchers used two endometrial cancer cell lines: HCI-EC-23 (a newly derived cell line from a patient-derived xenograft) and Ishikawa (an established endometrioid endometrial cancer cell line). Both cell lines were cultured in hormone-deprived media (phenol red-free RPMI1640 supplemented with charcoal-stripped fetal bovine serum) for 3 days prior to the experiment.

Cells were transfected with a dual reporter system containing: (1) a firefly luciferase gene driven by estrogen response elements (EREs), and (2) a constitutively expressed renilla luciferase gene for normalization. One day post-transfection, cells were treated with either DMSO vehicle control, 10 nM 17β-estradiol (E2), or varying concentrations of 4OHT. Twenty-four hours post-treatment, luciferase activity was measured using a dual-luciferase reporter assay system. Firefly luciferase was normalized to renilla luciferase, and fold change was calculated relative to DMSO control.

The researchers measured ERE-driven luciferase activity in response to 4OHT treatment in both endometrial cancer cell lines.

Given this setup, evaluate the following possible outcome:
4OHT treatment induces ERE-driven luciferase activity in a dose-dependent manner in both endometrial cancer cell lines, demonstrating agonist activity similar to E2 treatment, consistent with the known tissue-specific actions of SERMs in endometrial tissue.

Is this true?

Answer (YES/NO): NO